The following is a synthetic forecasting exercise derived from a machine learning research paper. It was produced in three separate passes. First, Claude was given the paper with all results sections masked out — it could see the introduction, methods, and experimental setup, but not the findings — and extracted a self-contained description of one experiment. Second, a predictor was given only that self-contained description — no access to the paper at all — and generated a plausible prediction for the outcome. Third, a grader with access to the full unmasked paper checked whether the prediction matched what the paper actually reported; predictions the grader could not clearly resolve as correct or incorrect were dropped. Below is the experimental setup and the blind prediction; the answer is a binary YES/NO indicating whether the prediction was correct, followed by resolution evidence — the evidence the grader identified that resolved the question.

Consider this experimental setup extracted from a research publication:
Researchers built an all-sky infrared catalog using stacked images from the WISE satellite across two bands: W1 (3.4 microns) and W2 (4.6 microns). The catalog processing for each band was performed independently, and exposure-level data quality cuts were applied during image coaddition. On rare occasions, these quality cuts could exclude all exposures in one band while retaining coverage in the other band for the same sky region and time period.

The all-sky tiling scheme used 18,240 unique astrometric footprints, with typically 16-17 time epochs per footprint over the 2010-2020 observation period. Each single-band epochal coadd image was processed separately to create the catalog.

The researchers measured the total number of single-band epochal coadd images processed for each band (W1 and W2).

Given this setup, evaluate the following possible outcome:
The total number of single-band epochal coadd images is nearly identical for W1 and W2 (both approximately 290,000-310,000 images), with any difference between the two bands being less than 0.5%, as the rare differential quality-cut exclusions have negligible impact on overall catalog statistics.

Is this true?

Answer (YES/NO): YES